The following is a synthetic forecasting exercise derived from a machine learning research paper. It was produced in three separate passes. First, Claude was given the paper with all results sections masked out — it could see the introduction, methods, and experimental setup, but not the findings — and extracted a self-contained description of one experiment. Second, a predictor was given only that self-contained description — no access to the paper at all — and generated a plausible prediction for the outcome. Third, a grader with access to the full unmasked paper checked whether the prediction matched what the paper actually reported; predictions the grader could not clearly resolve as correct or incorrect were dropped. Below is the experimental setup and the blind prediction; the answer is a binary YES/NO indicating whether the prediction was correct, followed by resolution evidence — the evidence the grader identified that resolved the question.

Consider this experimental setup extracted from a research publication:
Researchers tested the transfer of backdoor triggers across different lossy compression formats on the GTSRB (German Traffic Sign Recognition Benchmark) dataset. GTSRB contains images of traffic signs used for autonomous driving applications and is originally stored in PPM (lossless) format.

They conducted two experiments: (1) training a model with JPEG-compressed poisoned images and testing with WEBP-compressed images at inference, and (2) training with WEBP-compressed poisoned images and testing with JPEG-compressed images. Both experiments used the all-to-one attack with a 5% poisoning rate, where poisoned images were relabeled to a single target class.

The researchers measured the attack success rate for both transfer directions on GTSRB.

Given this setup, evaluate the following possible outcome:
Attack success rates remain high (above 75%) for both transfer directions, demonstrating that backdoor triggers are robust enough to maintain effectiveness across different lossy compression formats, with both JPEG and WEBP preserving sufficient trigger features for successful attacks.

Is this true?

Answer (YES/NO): YES